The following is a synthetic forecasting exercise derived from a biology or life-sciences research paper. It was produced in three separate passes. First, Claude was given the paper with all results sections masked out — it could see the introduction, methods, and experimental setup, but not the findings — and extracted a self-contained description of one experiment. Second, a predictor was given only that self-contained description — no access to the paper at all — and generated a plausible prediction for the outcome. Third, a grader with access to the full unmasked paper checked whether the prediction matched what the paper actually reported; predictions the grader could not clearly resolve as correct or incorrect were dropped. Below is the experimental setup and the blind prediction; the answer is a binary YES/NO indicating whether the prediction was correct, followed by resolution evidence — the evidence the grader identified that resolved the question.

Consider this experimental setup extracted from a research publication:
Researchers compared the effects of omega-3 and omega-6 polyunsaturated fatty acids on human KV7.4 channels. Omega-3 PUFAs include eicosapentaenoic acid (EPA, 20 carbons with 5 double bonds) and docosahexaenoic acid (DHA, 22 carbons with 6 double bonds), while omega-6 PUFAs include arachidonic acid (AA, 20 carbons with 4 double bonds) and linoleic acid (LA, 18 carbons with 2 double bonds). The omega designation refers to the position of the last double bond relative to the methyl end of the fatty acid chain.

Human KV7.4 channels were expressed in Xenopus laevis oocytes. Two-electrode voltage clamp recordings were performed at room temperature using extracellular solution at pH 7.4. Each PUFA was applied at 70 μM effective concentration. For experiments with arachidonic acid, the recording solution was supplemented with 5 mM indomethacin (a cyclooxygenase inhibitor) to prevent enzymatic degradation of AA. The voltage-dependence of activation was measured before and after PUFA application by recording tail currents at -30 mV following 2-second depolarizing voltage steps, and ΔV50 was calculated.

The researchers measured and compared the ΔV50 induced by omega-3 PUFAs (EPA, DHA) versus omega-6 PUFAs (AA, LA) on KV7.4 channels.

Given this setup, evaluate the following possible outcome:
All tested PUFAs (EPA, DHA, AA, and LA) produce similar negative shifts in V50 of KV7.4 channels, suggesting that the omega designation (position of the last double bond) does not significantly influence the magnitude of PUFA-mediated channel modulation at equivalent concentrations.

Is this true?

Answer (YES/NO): NO